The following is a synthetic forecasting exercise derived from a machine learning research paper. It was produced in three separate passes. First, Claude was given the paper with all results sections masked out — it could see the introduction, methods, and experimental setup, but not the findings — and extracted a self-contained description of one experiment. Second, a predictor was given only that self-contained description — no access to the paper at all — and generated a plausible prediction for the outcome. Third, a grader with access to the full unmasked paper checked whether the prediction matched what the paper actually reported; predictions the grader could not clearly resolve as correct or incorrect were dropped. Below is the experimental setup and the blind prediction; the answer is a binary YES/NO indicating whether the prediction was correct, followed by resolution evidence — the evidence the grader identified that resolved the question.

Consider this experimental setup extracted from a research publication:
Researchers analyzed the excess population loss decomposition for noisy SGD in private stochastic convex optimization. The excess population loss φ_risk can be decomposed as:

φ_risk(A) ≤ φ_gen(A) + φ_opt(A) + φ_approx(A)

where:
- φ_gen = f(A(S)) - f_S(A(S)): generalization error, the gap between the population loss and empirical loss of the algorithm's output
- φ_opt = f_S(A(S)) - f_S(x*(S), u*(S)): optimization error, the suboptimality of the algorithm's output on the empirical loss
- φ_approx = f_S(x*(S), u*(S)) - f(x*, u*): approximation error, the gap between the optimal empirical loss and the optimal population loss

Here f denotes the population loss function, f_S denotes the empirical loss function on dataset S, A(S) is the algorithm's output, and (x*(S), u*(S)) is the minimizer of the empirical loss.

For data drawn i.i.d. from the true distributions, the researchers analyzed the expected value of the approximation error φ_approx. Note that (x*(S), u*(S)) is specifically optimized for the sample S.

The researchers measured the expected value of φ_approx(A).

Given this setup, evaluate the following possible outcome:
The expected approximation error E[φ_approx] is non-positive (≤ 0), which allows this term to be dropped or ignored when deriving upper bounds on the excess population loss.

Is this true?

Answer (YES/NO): YES